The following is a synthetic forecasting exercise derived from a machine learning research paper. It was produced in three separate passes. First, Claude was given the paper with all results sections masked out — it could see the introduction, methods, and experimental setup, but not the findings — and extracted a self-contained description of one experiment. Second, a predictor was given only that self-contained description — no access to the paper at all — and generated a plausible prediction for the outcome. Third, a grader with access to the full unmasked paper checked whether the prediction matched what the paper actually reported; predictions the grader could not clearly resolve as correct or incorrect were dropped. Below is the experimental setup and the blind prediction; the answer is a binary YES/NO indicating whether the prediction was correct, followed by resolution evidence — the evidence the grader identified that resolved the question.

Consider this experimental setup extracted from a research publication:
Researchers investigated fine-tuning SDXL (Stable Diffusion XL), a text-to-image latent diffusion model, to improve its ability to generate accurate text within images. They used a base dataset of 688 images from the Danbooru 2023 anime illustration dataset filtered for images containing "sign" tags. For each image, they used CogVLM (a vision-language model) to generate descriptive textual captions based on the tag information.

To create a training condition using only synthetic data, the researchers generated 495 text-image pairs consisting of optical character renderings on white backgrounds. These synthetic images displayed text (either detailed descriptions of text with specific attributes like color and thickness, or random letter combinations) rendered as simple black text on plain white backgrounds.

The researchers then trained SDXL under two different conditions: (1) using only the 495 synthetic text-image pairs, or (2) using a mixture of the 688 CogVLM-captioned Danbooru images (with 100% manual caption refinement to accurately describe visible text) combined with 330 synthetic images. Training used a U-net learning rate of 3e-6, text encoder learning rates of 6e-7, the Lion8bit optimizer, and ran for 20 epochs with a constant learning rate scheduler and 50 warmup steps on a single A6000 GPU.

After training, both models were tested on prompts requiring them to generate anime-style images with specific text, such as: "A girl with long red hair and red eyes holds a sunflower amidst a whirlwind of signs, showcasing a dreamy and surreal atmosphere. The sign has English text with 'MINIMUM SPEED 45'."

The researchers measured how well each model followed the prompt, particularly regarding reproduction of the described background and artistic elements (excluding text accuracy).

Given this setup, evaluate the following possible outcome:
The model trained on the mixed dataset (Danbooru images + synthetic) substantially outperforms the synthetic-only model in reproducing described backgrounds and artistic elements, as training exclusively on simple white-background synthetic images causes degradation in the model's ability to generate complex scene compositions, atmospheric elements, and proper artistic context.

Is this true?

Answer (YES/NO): YES